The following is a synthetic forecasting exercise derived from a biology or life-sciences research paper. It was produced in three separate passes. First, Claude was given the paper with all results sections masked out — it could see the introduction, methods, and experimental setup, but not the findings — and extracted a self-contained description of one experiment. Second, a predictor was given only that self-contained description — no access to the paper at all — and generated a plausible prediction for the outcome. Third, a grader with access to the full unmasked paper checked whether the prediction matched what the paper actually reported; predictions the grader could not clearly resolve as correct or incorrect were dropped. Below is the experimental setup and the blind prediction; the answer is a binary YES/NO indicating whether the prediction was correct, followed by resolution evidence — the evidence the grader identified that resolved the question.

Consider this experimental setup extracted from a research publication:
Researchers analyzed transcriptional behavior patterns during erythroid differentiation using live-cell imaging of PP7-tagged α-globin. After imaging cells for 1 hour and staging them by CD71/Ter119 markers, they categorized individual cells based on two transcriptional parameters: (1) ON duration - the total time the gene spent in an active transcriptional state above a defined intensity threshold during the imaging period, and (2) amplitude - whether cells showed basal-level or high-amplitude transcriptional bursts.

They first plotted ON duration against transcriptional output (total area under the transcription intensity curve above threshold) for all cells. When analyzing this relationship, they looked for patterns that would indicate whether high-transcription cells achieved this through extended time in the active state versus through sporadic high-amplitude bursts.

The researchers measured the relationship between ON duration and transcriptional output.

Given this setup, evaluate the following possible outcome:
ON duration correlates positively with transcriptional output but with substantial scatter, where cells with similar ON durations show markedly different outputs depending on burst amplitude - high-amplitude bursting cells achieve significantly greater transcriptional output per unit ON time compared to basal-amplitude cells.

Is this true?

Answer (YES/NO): YES